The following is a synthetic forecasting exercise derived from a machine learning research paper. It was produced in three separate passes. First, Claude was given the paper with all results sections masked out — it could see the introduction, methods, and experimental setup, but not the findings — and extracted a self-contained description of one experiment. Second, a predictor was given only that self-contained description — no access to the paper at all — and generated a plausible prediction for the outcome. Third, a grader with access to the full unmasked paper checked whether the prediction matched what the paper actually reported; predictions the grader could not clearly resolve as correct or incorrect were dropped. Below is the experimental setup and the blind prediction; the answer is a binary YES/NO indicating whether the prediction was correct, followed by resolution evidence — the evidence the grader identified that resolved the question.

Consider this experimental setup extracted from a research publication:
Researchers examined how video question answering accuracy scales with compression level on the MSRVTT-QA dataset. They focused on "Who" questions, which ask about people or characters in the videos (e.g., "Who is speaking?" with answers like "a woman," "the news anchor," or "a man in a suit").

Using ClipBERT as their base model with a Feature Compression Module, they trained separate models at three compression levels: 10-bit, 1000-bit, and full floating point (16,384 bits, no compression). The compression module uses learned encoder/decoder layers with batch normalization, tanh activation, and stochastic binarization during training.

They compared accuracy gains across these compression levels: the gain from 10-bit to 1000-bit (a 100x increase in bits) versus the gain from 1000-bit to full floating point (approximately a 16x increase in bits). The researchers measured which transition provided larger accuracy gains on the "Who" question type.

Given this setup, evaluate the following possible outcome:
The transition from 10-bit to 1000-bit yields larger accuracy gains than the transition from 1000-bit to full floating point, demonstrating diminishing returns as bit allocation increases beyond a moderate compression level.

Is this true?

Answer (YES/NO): YES